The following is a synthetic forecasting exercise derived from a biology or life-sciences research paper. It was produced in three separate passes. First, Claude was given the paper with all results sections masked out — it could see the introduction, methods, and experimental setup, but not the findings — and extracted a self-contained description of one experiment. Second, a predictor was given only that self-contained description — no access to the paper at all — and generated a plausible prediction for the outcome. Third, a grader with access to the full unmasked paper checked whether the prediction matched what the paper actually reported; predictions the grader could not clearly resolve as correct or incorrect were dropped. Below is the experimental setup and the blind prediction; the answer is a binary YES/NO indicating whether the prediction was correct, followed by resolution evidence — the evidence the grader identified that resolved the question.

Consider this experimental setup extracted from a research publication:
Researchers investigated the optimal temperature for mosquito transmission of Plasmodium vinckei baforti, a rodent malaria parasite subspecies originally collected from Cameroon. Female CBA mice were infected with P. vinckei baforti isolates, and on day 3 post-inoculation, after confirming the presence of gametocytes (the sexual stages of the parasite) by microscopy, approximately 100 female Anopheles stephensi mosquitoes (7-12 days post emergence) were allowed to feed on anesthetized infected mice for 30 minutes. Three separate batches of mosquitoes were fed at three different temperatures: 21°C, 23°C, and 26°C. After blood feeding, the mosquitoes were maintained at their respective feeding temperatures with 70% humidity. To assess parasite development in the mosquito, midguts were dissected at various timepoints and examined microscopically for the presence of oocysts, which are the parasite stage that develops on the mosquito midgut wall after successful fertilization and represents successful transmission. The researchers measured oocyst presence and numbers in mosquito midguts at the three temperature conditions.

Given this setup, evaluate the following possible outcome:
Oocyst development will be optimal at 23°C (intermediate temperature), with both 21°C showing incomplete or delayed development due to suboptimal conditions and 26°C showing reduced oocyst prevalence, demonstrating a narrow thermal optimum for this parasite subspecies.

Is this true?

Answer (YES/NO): NO